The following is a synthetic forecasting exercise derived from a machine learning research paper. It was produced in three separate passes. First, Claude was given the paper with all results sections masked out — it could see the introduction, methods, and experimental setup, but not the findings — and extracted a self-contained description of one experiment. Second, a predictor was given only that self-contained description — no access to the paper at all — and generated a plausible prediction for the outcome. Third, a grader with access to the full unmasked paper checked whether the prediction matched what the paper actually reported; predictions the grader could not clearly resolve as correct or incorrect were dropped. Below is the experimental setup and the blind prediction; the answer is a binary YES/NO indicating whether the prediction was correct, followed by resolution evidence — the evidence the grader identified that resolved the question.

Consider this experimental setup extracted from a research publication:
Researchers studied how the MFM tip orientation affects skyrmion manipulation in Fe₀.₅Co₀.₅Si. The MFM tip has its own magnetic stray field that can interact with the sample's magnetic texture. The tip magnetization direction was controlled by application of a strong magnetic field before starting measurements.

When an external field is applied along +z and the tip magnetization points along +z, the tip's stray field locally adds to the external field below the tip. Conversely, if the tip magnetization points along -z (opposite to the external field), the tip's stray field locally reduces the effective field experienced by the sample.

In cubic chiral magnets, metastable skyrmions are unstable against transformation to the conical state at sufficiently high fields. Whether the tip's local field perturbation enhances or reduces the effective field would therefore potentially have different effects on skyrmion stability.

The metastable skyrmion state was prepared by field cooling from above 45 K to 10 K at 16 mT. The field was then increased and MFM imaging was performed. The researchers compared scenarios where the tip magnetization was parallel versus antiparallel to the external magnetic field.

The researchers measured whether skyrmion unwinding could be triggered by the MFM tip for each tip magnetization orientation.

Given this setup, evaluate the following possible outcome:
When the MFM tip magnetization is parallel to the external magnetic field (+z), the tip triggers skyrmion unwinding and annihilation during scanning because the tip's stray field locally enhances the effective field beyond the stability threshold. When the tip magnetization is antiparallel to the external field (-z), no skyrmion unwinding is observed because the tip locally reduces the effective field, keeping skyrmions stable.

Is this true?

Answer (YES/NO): YES